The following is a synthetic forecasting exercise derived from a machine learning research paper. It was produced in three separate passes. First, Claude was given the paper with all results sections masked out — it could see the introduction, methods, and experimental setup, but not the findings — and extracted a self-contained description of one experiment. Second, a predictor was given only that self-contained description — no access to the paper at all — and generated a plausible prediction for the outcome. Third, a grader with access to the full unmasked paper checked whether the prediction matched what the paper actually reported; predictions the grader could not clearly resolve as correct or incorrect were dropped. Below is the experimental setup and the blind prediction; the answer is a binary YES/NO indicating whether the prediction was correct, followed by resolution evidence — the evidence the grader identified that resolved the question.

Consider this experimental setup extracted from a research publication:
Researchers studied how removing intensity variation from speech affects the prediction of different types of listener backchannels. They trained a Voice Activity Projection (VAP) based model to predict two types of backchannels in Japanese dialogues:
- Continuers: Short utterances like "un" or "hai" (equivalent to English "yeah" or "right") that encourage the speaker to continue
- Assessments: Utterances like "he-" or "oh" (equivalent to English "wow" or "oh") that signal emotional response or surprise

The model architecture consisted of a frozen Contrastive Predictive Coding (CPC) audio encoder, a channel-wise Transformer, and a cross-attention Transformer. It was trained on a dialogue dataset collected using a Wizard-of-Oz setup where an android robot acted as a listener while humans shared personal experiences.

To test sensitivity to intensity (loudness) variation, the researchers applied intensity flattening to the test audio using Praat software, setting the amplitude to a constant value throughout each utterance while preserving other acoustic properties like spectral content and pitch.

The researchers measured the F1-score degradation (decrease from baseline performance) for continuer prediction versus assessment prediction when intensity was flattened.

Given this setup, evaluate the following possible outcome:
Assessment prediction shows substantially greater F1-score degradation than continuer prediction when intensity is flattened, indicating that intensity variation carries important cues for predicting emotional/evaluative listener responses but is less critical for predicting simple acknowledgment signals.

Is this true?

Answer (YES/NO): NO